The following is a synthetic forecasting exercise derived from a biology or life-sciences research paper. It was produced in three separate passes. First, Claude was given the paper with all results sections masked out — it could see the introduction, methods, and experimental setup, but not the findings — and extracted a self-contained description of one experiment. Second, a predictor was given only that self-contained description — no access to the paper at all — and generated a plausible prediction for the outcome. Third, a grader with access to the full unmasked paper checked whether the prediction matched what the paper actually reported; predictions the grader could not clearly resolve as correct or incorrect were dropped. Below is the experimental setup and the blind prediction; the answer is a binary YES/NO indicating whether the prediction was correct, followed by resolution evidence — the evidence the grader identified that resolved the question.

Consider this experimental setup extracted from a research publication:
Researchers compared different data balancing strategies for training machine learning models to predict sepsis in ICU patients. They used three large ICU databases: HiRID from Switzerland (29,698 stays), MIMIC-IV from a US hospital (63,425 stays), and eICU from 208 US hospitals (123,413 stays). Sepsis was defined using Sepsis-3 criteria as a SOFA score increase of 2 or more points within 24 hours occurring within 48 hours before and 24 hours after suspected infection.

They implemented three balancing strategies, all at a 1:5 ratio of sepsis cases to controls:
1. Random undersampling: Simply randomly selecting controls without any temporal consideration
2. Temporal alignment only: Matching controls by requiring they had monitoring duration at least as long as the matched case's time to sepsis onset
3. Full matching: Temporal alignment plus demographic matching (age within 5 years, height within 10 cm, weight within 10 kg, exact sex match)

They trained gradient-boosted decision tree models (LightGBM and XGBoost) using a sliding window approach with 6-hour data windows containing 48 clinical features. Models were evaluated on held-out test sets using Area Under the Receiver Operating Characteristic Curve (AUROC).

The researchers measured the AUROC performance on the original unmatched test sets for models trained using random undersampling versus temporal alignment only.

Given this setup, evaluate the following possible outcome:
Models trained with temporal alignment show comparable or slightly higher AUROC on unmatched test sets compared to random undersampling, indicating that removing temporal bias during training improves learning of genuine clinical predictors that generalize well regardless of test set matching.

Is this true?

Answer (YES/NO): NO